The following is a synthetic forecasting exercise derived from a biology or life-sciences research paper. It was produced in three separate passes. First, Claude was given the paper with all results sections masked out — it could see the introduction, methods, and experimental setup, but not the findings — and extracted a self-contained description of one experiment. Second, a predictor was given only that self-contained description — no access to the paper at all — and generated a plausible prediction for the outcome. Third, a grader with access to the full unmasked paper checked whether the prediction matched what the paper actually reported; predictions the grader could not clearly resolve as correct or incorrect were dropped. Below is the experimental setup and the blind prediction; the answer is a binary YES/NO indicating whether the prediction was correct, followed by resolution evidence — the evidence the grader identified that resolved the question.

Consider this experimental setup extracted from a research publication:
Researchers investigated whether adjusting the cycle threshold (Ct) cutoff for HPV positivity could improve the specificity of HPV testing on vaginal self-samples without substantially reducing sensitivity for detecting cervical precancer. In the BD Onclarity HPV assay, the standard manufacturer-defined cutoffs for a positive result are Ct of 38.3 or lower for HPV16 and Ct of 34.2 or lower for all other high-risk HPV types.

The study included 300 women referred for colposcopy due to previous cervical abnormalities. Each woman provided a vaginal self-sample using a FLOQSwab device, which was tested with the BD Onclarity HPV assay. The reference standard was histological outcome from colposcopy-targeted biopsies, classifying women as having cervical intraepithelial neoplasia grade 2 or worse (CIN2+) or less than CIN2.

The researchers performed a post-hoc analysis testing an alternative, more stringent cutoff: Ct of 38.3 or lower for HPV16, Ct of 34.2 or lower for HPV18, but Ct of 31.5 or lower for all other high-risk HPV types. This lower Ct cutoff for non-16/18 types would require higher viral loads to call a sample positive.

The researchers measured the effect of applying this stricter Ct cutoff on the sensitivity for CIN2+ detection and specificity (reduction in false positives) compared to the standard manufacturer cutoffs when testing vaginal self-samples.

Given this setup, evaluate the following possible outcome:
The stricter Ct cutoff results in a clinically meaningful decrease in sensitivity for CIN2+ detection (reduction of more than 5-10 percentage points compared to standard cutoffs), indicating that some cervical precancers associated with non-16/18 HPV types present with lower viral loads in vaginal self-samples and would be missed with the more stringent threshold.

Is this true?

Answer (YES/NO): NO